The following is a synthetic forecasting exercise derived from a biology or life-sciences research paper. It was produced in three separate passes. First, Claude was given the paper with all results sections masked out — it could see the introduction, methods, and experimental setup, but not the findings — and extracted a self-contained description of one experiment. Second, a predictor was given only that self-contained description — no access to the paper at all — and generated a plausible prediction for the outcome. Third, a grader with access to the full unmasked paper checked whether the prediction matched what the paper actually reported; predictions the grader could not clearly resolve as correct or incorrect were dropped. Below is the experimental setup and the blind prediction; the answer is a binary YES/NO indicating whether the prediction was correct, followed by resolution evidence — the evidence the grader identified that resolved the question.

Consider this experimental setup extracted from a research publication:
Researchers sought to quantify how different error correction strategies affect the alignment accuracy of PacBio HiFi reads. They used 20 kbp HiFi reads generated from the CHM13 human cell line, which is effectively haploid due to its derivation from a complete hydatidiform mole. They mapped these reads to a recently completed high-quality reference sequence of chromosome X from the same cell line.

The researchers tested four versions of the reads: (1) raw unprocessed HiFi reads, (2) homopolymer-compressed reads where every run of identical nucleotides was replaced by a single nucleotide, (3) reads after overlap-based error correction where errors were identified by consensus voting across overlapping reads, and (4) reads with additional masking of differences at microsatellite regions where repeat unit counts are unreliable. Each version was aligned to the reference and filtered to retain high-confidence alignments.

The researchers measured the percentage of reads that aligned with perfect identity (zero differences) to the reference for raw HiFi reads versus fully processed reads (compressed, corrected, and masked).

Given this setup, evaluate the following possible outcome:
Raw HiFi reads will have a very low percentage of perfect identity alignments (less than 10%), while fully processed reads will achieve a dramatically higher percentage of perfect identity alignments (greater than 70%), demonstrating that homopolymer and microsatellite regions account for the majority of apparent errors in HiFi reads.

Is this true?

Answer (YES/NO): YES